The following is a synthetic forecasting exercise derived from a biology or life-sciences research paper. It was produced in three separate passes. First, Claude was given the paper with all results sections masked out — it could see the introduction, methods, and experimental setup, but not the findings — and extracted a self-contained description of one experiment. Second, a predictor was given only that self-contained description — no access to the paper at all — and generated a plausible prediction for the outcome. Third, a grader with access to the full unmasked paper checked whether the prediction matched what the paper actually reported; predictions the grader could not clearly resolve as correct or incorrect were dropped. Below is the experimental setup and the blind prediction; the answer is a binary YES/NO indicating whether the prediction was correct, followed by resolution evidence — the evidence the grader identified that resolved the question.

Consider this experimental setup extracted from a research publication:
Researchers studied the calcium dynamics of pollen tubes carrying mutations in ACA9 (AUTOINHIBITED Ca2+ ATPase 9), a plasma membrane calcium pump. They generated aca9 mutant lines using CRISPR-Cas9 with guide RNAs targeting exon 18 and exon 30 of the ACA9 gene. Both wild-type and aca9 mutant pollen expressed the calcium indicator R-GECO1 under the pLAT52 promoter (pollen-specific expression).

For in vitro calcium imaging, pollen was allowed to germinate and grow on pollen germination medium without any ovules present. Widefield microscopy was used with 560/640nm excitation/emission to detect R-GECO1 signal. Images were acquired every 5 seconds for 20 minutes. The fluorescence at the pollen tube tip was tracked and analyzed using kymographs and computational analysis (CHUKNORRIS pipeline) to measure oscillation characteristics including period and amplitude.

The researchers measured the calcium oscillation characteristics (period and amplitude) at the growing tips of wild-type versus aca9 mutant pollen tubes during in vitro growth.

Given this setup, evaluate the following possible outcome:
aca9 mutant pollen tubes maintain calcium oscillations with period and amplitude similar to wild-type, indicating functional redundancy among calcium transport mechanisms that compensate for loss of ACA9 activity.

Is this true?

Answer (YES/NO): NO